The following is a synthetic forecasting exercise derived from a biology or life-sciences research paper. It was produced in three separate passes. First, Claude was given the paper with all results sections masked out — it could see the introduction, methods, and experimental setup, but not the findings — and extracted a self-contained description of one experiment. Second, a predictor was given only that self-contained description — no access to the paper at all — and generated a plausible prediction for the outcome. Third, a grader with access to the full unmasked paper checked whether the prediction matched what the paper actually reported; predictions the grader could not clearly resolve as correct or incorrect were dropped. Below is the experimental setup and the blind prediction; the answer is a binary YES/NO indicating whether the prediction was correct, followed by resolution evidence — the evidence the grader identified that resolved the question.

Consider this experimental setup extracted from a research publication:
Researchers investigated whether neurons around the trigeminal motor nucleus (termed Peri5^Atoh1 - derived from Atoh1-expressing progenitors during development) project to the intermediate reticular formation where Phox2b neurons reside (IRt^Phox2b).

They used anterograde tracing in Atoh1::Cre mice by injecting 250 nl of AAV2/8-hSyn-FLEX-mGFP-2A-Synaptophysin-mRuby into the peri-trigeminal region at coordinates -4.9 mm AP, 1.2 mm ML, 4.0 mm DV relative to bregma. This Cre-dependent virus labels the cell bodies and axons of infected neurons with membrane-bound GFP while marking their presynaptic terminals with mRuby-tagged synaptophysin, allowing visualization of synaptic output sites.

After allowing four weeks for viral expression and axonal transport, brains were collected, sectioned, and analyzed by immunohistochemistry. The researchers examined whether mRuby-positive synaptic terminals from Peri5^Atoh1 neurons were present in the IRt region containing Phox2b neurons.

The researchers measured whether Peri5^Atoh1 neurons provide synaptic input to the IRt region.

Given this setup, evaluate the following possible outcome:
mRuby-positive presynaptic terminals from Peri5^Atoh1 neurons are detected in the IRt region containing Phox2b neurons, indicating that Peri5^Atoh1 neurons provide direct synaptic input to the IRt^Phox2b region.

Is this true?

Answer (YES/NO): YES